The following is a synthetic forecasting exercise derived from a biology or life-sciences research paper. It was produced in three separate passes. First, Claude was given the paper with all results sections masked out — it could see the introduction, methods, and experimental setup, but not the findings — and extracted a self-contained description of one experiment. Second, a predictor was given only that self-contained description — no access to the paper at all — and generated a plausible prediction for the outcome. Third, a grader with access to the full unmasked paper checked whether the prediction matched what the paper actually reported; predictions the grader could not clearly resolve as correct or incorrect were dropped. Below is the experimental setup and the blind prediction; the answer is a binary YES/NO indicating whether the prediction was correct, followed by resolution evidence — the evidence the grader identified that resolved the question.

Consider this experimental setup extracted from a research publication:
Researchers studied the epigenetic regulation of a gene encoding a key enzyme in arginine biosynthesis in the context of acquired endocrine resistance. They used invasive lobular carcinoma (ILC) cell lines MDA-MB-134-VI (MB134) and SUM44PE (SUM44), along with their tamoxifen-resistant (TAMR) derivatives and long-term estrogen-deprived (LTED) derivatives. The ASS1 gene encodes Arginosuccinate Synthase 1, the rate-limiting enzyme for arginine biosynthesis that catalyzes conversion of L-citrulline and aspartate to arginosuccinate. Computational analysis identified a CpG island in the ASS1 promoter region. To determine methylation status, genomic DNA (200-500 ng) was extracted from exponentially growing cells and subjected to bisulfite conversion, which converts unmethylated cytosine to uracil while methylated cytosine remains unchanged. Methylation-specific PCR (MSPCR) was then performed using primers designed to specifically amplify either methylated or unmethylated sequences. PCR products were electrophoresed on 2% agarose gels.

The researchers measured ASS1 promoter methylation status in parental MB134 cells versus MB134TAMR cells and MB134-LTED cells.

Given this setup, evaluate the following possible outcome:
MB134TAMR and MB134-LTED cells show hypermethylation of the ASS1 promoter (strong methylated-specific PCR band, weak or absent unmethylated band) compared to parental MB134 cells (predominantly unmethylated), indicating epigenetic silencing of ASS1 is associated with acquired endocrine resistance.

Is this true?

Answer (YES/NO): YES